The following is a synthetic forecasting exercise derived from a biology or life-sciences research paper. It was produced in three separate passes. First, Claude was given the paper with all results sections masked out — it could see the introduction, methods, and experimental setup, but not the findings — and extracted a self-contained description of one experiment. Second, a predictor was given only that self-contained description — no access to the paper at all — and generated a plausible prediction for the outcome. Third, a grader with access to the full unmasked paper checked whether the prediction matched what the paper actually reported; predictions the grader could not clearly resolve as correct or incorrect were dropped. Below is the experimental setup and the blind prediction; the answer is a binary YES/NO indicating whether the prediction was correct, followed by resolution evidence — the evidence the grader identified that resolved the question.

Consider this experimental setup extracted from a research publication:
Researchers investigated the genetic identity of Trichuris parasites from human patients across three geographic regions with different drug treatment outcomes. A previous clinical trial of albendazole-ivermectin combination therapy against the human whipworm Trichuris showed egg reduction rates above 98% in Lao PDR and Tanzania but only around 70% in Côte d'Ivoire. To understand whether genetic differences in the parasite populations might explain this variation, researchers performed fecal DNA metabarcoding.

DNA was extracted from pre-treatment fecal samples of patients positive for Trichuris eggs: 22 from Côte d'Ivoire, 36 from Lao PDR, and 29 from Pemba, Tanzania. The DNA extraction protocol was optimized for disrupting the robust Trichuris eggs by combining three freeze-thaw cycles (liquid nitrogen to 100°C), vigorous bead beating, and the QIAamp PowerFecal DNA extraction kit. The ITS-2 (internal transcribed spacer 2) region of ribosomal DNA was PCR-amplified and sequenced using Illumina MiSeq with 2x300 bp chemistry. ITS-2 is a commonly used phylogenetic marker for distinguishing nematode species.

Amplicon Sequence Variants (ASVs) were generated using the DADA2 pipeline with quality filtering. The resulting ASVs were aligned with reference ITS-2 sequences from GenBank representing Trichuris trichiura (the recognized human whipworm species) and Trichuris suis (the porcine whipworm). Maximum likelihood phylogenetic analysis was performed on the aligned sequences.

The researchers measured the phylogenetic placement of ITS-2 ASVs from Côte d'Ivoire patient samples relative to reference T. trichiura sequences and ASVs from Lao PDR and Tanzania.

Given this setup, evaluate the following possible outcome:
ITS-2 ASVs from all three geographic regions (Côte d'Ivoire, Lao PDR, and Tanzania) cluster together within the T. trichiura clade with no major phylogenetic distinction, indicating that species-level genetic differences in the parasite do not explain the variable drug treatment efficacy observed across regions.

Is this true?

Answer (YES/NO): NO